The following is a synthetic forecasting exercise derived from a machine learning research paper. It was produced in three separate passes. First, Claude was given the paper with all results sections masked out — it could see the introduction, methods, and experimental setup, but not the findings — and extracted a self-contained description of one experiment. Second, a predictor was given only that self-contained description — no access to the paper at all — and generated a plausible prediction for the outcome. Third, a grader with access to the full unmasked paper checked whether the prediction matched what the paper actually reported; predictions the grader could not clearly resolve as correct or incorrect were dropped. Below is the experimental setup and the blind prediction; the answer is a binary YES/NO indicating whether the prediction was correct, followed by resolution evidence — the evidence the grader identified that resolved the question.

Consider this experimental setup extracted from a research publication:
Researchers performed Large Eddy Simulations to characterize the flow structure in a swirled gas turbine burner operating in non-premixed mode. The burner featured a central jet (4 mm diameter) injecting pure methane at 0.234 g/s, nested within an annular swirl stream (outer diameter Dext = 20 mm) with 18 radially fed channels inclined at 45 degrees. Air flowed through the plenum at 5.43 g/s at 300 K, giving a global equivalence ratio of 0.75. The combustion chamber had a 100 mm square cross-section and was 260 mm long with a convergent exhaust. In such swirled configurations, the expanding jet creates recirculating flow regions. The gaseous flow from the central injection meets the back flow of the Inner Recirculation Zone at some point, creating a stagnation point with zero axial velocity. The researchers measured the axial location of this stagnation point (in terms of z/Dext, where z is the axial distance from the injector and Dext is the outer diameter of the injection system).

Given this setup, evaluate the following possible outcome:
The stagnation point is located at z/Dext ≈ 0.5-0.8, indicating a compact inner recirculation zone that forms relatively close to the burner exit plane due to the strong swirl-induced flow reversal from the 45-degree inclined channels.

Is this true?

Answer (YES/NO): NO